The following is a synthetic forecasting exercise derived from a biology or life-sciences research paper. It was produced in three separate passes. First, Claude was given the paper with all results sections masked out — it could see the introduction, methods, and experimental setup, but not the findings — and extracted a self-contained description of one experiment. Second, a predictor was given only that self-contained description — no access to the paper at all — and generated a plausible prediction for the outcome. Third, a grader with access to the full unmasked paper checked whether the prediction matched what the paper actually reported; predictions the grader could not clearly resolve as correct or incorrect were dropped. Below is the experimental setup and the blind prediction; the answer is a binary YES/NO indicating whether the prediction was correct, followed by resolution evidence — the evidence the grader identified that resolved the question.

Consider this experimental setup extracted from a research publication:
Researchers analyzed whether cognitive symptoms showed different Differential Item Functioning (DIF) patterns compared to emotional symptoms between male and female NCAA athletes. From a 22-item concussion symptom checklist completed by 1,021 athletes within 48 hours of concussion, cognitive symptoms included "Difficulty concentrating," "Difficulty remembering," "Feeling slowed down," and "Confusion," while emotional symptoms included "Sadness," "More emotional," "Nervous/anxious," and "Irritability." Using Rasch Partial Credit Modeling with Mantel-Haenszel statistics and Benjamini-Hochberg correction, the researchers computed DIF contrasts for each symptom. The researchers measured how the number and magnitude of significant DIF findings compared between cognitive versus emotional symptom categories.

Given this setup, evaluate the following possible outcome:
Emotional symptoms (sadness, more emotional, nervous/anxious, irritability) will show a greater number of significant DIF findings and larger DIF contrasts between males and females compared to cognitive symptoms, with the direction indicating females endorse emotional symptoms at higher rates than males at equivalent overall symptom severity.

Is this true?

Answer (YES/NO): NO